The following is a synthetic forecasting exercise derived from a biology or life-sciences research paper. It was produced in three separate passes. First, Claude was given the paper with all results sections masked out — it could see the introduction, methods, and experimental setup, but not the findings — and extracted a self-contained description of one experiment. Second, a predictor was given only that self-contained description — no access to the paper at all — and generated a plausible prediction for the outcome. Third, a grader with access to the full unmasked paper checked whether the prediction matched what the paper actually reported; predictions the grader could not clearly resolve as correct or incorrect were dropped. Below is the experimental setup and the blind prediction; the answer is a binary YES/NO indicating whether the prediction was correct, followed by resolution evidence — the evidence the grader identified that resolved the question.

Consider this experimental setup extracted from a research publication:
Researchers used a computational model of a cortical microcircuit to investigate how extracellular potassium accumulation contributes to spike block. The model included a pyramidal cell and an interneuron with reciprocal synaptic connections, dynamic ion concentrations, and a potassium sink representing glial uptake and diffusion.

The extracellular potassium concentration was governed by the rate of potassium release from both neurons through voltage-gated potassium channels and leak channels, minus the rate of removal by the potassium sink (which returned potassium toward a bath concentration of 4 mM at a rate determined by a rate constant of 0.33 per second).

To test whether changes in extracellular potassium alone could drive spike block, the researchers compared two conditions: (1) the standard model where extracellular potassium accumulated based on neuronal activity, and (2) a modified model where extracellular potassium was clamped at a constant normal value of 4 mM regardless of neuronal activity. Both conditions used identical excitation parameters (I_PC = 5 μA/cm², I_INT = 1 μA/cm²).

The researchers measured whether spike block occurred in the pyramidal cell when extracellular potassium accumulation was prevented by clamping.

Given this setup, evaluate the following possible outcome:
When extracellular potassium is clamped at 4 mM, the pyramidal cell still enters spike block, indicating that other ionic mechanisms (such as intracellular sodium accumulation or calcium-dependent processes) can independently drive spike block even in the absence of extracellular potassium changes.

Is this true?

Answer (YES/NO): NO